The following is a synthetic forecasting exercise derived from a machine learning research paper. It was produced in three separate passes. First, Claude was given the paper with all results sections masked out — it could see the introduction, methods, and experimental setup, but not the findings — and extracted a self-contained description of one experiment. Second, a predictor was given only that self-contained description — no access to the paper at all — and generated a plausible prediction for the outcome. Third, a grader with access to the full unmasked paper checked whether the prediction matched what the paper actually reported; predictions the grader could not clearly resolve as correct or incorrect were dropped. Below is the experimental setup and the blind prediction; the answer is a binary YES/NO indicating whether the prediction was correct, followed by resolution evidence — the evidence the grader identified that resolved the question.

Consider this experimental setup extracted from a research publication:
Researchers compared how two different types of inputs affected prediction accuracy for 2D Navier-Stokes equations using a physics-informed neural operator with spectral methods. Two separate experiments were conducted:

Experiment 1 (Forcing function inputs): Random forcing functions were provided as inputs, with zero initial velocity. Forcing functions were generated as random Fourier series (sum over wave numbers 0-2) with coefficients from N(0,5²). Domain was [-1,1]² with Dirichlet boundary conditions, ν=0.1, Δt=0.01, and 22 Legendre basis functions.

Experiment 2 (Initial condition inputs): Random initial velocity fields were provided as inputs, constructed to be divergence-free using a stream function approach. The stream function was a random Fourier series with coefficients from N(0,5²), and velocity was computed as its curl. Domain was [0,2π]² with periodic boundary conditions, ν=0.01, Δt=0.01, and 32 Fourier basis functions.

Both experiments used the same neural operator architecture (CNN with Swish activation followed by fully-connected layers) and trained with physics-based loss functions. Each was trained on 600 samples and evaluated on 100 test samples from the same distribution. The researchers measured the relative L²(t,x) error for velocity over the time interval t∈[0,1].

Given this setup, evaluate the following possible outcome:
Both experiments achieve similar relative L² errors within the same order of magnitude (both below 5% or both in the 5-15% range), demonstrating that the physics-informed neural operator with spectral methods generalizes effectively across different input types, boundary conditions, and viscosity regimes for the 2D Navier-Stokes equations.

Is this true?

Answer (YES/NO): YES